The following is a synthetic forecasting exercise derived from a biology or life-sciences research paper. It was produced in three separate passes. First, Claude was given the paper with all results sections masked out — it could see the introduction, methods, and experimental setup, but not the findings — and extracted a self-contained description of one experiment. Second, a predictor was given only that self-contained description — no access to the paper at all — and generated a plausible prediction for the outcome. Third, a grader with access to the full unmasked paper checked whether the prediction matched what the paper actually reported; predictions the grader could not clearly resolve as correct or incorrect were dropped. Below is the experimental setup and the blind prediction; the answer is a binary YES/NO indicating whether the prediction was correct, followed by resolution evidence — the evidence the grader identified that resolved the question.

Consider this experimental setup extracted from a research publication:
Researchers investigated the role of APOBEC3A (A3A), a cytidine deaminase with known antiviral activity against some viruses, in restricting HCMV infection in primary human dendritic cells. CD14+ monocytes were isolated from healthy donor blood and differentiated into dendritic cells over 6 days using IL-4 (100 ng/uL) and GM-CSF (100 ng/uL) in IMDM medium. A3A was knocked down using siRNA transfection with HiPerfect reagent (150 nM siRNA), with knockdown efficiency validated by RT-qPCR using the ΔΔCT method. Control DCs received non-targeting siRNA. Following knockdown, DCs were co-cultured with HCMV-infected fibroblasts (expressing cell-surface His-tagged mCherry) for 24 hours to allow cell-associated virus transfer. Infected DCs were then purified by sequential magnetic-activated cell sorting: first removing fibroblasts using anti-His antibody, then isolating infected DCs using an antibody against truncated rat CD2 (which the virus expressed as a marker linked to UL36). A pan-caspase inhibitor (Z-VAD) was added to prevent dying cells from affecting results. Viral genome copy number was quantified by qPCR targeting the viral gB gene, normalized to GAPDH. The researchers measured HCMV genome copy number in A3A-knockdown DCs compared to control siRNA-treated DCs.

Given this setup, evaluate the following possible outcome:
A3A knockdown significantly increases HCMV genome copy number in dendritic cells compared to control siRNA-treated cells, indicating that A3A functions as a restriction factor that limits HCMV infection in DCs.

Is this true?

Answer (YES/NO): YES